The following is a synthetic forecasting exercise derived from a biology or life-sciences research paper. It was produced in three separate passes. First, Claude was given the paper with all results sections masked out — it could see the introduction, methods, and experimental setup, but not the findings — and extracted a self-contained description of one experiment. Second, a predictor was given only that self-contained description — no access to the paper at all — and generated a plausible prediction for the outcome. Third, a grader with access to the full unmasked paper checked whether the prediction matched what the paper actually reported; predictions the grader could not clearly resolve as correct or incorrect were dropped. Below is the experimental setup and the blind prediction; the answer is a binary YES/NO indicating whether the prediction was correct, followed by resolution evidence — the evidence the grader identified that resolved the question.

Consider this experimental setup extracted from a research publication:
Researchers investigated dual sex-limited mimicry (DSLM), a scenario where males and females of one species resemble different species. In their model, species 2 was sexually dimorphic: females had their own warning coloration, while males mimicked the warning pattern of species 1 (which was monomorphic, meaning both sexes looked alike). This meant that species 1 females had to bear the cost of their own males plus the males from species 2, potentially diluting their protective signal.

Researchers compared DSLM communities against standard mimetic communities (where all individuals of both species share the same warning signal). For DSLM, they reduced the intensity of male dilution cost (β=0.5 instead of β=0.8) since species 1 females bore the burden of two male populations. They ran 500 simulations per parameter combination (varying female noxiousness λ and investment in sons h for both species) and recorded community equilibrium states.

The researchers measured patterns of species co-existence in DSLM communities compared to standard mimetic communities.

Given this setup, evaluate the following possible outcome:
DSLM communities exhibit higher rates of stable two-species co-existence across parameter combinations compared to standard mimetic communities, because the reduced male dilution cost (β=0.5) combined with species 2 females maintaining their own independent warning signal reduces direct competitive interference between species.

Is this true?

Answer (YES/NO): NO